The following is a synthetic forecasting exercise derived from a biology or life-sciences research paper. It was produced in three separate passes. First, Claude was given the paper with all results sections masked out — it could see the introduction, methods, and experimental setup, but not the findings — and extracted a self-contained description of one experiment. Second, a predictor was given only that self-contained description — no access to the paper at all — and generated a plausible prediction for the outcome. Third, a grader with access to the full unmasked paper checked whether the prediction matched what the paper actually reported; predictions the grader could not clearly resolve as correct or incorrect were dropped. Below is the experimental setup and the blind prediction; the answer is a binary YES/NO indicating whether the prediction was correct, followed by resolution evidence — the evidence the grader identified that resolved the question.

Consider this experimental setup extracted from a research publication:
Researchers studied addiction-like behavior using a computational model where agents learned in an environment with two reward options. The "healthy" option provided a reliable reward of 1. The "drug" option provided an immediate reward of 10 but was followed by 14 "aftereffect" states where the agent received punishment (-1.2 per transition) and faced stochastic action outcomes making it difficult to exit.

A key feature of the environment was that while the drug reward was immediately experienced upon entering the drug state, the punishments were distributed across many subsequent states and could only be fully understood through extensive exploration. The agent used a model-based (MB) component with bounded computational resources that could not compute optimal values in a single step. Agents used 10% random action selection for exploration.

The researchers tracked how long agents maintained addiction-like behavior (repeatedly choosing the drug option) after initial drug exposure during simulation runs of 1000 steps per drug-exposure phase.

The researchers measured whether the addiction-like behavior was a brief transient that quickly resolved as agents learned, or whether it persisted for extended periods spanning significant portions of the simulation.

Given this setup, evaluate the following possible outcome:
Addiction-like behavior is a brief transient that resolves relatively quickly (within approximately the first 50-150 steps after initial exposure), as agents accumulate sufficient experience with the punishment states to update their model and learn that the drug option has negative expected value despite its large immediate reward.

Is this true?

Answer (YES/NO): NO